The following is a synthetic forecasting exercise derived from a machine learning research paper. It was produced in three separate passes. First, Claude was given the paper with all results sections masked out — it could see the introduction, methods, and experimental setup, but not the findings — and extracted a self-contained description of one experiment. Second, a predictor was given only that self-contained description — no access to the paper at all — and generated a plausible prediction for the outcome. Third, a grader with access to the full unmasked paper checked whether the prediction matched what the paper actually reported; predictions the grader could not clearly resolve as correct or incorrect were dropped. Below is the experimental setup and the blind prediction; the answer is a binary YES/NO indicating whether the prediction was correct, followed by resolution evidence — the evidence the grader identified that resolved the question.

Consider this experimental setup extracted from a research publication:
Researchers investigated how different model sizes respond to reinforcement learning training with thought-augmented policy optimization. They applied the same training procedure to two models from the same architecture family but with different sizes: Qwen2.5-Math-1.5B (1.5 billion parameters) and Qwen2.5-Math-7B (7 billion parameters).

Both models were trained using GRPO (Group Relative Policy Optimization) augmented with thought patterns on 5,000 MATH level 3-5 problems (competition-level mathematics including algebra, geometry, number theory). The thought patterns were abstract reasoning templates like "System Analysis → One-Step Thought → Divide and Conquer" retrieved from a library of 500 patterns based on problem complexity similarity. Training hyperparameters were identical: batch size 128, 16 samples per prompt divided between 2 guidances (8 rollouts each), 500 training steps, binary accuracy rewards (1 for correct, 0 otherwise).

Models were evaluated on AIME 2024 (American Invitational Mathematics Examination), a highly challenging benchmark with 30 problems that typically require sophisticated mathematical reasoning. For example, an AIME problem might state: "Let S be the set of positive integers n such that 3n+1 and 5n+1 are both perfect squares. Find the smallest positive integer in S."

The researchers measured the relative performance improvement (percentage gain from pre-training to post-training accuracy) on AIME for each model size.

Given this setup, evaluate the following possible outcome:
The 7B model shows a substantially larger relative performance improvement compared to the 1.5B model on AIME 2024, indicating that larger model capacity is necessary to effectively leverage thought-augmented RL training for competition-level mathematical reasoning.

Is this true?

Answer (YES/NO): YES